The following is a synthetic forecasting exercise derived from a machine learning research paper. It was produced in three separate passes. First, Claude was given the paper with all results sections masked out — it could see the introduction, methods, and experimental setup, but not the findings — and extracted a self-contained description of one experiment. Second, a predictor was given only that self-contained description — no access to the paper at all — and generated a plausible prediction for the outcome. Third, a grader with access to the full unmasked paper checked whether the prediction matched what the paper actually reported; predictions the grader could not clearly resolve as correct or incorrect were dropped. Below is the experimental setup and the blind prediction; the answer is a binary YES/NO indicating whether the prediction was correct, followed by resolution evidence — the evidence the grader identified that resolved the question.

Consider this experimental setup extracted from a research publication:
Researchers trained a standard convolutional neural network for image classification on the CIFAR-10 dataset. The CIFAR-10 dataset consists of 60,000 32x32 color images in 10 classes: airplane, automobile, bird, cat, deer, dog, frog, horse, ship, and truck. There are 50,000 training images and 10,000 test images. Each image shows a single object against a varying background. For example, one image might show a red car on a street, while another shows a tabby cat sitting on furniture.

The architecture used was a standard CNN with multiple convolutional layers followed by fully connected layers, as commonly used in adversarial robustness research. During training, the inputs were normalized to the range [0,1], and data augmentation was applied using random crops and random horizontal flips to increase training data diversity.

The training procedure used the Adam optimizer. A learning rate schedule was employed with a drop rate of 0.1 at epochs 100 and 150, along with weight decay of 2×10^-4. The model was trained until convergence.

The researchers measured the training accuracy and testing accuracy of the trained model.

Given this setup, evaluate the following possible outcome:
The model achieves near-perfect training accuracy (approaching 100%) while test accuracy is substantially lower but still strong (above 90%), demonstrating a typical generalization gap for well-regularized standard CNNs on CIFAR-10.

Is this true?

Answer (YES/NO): NO